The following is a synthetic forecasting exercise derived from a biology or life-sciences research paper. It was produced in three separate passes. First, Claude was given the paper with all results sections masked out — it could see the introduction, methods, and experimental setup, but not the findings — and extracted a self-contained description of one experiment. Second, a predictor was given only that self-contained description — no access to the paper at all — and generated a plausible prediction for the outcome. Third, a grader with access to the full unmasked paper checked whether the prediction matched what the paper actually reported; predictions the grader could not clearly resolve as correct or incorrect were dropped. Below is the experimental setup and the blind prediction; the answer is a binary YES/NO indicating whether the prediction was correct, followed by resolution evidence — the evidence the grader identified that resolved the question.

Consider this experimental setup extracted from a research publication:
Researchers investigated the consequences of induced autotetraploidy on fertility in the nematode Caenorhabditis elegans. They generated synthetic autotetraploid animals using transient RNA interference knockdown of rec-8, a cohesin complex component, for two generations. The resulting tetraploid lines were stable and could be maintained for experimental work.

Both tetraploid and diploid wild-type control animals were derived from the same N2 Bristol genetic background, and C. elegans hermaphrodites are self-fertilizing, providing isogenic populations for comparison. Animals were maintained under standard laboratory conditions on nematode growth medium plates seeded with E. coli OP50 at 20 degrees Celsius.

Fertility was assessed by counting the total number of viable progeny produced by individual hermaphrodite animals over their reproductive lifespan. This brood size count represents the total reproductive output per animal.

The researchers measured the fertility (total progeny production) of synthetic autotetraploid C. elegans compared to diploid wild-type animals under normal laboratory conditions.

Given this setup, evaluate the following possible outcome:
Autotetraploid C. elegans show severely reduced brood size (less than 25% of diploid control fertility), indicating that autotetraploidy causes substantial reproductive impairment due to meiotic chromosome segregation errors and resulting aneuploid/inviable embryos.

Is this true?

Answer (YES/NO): NO